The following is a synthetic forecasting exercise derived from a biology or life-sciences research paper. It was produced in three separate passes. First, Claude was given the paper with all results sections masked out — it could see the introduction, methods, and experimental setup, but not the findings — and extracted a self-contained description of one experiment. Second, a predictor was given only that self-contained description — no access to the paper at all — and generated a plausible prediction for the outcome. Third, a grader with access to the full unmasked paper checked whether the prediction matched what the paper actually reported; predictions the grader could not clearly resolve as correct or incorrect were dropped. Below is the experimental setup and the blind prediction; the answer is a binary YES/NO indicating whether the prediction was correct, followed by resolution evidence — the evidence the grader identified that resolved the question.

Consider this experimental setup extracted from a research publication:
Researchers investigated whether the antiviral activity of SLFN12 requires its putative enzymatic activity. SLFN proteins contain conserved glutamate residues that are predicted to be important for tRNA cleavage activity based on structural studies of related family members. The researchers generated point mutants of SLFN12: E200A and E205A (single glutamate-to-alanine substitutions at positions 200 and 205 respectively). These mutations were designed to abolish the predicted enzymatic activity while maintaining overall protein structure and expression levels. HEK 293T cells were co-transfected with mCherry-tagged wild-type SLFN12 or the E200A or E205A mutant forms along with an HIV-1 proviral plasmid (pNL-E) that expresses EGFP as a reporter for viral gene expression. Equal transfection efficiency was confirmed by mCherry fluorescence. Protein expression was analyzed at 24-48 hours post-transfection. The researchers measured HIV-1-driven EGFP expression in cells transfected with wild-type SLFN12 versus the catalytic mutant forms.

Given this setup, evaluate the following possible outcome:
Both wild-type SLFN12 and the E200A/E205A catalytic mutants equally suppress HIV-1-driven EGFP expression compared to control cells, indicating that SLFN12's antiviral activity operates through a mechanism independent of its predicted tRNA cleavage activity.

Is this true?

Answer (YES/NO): NO